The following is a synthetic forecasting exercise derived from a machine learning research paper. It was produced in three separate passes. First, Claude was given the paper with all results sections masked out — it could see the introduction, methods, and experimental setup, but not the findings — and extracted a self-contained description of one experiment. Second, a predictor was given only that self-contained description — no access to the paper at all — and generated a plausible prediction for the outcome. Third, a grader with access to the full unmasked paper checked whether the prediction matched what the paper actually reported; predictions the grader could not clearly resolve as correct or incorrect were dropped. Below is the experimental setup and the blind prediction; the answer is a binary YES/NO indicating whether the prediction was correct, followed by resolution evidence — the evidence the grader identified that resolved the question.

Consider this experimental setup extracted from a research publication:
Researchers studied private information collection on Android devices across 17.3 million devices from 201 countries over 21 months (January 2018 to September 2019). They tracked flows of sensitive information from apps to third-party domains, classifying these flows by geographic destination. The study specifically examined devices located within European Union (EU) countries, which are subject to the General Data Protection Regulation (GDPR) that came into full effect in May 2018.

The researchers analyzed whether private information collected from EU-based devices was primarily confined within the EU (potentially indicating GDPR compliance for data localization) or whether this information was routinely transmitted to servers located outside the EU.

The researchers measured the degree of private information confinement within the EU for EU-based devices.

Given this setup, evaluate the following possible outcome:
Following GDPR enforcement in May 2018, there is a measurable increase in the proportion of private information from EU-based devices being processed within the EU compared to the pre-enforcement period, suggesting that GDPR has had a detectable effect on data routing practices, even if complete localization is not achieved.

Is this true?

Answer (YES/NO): NO